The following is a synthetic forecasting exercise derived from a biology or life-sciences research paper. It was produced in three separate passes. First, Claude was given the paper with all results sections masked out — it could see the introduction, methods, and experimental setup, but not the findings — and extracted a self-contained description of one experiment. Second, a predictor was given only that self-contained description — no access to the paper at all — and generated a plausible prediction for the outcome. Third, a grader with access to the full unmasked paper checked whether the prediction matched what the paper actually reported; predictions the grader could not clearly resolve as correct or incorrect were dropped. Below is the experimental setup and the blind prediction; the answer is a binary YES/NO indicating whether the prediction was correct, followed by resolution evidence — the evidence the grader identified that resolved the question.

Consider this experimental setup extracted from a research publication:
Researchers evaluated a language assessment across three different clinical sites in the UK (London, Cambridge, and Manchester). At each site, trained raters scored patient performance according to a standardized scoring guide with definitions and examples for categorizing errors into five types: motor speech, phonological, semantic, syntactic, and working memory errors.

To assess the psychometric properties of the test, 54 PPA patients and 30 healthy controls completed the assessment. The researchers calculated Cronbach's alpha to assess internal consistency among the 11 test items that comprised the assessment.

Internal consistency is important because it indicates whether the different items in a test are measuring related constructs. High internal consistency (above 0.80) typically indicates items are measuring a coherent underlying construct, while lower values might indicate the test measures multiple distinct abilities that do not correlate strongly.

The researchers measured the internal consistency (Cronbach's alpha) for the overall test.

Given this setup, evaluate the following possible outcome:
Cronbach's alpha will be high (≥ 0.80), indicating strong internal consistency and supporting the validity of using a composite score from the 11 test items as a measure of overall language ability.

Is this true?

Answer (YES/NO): YES